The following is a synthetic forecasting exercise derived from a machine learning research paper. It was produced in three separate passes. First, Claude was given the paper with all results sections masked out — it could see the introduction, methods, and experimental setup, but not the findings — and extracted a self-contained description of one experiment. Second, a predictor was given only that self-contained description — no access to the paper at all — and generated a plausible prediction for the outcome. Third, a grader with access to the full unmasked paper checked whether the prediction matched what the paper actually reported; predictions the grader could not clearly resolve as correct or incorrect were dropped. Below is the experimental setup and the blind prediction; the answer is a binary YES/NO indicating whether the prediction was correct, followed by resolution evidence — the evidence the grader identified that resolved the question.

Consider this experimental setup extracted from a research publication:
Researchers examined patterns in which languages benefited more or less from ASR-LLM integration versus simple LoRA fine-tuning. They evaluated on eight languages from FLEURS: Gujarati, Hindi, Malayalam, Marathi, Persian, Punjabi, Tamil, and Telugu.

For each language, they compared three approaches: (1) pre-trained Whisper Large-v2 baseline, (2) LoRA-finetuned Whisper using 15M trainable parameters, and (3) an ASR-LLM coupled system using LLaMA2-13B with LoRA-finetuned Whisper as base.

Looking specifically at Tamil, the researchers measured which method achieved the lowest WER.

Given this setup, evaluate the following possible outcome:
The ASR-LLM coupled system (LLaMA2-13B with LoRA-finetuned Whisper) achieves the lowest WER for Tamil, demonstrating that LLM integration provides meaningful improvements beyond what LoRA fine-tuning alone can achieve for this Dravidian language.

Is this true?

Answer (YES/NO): NO